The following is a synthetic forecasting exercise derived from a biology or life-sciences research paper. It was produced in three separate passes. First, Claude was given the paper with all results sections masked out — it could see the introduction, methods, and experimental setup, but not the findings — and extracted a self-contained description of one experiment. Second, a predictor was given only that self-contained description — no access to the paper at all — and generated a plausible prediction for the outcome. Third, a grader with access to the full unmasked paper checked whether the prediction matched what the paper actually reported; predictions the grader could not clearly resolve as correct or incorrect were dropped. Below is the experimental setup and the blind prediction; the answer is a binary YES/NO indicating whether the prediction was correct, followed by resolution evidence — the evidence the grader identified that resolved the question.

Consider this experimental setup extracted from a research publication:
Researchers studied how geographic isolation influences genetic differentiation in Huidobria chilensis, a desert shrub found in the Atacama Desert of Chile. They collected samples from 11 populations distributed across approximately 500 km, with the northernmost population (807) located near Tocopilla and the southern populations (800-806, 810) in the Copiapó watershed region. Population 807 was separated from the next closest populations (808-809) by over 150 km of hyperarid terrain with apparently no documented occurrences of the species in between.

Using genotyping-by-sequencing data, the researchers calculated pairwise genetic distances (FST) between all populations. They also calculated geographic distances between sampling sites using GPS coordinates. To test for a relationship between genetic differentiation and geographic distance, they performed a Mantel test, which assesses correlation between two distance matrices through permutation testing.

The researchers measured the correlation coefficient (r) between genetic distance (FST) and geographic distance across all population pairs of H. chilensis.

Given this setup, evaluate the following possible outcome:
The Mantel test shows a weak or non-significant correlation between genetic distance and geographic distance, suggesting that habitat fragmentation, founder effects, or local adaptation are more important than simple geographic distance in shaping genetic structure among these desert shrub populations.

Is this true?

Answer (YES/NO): NO